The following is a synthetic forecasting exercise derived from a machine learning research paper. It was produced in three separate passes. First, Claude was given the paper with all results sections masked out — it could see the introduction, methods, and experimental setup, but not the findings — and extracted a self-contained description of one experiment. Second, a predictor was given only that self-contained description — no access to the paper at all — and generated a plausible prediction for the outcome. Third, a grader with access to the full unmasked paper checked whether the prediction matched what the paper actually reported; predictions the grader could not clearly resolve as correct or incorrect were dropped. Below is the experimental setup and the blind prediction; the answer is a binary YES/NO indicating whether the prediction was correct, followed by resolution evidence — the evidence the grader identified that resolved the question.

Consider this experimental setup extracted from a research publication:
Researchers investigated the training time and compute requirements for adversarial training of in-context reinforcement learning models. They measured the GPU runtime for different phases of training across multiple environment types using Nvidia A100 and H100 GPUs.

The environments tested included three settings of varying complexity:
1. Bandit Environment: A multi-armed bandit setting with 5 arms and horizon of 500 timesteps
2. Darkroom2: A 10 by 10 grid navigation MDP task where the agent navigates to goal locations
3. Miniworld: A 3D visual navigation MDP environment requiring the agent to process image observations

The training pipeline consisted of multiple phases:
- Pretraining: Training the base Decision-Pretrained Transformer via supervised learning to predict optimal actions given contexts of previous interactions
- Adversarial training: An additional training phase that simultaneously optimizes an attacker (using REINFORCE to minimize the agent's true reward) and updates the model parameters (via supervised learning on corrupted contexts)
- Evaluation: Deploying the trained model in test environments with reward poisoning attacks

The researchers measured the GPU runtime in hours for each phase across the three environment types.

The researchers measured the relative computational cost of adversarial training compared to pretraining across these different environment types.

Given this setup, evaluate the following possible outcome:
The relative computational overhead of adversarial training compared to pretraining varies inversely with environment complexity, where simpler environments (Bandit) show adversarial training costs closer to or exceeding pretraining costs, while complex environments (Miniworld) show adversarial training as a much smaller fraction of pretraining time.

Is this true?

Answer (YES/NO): NO